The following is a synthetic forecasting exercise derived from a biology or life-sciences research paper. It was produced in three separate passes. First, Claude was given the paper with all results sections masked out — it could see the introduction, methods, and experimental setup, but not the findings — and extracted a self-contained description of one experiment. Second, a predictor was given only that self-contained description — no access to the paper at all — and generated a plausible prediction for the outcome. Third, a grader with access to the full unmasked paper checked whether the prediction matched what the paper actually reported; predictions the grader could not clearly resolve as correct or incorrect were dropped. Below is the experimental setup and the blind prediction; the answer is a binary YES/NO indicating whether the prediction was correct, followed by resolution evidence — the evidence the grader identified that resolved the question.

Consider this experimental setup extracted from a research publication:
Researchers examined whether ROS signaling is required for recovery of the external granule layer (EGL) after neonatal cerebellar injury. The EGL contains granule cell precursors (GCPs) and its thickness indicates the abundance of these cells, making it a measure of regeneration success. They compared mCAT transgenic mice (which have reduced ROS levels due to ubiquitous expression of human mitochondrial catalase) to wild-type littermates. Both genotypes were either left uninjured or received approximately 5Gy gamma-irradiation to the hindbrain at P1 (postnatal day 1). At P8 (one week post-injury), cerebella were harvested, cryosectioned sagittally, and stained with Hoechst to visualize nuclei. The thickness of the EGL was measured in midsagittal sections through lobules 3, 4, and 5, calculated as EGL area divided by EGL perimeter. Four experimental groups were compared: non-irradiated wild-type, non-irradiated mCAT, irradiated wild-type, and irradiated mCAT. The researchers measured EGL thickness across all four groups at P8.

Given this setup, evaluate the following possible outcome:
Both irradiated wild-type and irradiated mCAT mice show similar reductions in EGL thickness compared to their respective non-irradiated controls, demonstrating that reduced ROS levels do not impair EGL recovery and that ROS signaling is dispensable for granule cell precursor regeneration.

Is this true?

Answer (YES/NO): NO